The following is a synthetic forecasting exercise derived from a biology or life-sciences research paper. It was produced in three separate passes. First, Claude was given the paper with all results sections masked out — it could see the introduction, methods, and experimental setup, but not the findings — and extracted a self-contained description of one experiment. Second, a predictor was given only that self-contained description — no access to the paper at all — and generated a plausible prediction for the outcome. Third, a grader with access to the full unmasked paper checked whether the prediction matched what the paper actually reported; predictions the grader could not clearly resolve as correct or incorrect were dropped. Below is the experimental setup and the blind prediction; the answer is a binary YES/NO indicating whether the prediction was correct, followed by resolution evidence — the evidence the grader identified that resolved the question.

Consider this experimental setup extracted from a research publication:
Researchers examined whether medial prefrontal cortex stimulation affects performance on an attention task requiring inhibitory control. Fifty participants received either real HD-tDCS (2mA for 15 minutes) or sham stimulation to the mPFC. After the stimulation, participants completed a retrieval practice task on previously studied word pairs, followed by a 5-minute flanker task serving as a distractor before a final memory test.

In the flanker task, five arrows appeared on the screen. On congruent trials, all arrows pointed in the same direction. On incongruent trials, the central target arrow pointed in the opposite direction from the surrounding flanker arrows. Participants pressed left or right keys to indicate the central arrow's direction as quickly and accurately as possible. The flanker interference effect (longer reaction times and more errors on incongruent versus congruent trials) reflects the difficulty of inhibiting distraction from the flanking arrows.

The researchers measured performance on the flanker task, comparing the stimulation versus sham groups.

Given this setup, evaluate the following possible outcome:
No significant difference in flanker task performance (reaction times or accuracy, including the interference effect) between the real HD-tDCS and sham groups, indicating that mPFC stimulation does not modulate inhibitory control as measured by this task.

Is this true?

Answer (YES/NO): NO